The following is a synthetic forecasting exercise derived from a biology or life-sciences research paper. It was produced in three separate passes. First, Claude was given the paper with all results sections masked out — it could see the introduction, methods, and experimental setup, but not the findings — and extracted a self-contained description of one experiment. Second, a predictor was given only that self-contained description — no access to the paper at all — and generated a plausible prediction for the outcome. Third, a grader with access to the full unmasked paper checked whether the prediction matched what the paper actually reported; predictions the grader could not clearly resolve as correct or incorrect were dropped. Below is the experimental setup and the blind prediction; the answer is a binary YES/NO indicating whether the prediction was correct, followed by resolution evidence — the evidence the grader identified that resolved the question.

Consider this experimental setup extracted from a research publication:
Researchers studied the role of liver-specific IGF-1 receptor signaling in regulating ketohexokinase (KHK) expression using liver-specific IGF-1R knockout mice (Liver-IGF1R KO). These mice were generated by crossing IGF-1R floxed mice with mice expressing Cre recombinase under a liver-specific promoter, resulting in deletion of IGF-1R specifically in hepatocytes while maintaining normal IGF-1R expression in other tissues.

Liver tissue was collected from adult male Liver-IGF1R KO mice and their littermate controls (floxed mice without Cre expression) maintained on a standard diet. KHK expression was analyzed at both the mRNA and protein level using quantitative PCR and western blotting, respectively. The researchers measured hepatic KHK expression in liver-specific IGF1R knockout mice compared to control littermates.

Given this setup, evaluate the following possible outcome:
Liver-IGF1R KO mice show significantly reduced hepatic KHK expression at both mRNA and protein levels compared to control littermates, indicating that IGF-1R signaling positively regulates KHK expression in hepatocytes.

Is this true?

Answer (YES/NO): NO